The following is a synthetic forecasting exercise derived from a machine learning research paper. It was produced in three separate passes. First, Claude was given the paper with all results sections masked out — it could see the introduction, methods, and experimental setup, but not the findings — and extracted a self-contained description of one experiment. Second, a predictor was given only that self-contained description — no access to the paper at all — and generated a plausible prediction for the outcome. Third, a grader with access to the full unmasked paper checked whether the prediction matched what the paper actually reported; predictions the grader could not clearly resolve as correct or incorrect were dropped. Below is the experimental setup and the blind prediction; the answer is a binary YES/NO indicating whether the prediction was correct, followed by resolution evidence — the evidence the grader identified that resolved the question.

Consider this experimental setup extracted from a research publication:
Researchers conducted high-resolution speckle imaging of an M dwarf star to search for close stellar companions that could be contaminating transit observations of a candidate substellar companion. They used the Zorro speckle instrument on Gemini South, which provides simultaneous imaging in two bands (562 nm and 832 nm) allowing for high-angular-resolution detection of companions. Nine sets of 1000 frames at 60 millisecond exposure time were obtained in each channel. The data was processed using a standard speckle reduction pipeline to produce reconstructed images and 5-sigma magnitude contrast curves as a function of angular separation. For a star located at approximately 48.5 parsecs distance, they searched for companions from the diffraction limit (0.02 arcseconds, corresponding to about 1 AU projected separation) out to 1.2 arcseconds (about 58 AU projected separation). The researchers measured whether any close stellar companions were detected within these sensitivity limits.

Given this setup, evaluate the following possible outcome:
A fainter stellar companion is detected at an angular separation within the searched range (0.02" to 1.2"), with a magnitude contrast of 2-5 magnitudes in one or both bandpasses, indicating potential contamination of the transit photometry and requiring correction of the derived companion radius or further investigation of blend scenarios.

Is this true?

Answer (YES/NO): NO